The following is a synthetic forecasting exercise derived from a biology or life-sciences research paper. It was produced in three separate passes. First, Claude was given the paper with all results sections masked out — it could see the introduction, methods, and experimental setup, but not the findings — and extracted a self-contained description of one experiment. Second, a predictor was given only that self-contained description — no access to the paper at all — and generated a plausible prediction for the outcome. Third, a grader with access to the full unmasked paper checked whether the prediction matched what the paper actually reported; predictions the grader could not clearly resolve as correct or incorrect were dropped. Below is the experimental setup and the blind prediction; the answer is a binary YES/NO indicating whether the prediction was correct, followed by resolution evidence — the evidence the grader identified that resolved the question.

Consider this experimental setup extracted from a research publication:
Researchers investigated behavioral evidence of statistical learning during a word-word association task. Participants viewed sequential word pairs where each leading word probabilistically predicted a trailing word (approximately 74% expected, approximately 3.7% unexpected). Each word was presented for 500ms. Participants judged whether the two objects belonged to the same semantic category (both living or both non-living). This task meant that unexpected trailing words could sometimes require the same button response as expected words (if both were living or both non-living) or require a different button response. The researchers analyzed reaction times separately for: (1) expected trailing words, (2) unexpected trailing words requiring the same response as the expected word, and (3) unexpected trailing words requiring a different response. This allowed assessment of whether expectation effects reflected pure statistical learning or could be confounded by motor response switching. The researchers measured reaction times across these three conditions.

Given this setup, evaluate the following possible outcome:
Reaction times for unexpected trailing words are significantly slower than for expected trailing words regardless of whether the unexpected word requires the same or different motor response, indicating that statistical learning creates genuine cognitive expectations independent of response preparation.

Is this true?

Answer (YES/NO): YES